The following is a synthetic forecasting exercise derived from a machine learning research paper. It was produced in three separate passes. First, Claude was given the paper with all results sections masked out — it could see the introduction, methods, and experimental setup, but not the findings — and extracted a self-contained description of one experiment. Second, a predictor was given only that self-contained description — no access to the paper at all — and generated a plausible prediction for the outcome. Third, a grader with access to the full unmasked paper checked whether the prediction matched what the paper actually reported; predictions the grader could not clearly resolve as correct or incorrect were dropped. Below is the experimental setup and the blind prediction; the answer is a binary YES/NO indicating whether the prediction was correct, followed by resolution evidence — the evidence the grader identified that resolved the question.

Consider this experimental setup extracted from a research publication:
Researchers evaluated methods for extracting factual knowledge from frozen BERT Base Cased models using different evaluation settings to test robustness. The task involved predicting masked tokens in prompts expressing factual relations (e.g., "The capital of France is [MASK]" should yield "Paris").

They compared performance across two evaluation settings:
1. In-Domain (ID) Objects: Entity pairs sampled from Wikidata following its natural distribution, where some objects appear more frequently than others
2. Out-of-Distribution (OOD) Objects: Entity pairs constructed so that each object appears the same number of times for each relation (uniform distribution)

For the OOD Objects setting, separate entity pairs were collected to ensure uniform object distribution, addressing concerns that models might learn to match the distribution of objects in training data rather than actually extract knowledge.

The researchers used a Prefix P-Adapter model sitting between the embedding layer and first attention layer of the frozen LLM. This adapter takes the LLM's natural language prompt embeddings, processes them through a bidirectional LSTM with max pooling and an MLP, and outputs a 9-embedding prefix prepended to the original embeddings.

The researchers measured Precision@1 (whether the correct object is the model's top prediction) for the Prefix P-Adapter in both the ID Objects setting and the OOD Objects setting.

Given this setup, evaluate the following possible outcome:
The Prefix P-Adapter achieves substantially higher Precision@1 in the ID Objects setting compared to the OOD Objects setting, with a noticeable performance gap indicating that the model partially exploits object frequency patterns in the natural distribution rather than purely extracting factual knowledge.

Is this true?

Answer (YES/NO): YES